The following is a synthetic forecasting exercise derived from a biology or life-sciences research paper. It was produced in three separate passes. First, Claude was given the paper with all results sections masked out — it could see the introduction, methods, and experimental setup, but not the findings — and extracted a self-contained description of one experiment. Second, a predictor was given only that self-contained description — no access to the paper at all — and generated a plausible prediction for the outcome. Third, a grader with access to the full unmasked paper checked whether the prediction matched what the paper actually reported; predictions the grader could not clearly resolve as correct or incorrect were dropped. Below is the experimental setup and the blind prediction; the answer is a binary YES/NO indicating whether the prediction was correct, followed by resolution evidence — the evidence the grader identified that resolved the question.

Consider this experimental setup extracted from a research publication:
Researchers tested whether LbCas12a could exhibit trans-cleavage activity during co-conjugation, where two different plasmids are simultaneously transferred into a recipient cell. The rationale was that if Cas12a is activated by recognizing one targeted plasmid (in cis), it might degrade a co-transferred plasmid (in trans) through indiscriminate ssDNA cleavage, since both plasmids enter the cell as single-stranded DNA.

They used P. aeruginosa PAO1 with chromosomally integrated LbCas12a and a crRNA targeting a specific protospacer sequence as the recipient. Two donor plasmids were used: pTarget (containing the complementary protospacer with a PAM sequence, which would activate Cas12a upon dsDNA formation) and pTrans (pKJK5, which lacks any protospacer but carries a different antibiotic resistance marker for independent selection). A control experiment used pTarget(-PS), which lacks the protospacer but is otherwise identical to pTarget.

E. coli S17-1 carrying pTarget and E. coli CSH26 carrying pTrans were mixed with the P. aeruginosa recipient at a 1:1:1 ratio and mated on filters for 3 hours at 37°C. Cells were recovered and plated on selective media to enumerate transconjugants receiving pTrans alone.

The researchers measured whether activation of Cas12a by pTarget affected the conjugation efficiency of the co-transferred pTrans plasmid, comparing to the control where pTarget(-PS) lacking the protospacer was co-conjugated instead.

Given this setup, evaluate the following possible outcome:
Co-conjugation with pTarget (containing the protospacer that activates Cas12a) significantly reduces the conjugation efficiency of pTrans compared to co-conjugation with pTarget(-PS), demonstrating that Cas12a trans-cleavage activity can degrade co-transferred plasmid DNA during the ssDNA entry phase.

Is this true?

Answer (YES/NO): NO